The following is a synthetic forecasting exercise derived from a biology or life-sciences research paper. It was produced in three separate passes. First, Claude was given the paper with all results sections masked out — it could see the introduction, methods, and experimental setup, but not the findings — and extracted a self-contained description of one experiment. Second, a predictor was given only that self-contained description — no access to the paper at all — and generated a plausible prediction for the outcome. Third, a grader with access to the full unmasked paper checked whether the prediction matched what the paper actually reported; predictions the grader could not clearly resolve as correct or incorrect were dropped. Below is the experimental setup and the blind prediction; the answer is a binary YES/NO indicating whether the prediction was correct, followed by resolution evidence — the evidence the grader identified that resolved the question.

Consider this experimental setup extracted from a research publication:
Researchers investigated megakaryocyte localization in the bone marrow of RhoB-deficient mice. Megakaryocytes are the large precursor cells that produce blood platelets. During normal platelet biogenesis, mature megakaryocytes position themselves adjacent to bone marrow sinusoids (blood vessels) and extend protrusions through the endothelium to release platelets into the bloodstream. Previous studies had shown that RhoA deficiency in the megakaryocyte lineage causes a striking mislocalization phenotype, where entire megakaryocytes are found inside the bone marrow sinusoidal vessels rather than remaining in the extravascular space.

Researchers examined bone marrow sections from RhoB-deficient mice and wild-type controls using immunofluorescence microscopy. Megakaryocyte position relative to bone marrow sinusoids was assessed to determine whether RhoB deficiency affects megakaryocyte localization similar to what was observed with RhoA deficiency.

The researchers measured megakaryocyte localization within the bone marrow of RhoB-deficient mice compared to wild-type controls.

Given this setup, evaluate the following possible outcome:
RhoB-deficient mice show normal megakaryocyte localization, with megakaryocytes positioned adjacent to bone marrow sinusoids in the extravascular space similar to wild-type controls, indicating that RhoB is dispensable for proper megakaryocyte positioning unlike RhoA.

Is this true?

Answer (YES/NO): YES